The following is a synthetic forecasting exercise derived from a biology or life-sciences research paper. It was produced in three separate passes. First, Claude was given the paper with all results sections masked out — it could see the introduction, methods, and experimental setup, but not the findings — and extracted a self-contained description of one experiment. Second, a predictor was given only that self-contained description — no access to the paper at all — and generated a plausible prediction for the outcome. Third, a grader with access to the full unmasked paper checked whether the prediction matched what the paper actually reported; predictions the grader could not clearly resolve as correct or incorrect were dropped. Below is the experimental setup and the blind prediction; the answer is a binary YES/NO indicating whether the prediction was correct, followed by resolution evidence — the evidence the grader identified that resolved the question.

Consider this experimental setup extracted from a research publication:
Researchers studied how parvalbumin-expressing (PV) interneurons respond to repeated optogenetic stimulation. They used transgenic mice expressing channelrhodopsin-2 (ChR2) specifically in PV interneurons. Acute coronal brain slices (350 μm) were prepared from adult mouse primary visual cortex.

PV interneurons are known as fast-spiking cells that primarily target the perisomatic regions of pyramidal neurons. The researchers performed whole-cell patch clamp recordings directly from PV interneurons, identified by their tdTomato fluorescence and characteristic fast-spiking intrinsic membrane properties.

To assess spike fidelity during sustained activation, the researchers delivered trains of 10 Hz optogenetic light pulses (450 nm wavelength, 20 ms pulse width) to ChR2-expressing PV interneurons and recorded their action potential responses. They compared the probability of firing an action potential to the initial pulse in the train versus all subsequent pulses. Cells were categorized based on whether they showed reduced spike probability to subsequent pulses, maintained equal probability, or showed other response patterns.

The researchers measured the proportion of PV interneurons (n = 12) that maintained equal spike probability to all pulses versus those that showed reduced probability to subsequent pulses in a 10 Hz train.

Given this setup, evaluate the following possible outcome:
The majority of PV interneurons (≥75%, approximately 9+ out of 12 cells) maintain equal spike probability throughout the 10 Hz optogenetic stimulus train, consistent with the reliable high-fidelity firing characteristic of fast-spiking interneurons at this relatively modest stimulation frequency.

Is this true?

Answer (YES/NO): NO